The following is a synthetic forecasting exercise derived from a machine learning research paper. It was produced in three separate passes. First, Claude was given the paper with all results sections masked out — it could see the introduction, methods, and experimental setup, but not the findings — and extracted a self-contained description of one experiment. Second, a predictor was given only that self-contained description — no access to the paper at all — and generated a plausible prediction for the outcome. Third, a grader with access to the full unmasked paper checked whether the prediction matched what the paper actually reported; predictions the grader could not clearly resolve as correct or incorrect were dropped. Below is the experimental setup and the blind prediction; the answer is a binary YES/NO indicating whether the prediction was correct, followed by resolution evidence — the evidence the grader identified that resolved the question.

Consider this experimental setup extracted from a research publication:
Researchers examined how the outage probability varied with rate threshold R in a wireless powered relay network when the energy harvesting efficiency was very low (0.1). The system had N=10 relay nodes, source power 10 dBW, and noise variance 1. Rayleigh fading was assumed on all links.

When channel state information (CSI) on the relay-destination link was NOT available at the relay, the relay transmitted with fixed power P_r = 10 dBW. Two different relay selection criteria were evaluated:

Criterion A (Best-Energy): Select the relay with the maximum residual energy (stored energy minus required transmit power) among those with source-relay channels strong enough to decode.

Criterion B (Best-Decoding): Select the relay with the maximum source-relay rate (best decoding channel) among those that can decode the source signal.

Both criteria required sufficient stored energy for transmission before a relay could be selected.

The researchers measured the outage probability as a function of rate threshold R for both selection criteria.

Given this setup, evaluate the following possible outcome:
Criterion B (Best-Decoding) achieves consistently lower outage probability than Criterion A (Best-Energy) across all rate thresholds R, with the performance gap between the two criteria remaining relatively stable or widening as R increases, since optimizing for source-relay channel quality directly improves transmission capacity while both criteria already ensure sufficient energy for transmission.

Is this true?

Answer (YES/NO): NO